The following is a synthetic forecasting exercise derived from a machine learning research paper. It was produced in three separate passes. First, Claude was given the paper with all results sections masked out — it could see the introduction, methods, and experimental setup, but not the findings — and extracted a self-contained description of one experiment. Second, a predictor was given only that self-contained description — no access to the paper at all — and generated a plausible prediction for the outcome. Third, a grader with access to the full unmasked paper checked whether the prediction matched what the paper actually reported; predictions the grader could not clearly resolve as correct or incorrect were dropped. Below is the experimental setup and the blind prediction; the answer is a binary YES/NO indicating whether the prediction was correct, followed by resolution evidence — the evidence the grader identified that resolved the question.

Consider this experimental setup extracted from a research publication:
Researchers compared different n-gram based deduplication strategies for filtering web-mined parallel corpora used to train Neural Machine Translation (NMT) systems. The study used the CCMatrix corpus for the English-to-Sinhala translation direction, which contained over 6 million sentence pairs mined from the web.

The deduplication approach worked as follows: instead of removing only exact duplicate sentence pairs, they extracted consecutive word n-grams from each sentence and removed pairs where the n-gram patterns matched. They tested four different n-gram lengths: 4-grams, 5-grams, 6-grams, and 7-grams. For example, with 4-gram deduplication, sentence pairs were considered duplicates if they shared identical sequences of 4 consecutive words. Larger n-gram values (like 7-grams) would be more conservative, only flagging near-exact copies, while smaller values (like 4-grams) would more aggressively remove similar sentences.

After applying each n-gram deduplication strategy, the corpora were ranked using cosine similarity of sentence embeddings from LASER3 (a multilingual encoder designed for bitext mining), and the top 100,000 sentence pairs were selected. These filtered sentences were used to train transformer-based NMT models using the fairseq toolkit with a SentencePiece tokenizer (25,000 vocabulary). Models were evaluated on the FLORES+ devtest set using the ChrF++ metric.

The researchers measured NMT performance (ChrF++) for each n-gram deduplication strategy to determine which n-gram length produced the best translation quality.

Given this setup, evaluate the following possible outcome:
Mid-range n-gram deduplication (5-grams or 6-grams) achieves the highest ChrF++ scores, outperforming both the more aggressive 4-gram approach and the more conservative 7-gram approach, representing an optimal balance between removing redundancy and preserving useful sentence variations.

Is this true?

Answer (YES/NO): YES